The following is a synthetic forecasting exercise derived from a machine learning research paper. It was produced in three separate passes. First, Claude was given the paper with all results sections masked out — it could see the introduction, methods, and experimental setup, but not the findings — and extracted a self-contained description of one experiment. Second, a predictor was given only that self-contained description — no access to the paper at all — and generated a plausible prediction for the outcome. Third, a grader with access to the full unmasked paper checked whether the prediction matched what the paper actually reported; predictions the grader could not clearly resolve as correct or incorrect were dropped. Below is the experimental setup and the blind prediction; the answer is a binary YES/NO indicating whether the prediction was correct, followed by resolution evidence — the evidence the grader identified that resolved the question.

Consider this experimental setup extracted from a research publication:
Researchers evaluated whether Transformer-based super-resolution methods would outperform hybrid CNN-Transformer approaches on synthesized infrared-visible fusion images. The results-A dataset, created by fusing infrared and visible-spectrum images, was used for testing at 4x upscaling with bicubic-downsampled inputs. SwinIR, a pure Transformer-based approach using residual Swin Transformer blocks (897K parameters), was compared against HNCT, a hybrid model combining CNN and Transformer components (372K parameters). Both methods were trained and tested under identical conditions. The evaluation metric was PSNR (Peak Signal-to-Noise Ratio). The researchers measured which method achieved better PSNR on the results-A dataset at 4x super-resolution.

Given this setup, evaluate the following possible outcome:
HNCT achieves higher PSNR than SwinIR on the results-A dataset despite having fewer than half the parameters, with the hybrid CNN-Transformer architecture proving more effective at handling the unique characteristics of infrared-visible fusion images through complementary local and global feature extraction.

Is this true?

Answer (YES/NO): NO